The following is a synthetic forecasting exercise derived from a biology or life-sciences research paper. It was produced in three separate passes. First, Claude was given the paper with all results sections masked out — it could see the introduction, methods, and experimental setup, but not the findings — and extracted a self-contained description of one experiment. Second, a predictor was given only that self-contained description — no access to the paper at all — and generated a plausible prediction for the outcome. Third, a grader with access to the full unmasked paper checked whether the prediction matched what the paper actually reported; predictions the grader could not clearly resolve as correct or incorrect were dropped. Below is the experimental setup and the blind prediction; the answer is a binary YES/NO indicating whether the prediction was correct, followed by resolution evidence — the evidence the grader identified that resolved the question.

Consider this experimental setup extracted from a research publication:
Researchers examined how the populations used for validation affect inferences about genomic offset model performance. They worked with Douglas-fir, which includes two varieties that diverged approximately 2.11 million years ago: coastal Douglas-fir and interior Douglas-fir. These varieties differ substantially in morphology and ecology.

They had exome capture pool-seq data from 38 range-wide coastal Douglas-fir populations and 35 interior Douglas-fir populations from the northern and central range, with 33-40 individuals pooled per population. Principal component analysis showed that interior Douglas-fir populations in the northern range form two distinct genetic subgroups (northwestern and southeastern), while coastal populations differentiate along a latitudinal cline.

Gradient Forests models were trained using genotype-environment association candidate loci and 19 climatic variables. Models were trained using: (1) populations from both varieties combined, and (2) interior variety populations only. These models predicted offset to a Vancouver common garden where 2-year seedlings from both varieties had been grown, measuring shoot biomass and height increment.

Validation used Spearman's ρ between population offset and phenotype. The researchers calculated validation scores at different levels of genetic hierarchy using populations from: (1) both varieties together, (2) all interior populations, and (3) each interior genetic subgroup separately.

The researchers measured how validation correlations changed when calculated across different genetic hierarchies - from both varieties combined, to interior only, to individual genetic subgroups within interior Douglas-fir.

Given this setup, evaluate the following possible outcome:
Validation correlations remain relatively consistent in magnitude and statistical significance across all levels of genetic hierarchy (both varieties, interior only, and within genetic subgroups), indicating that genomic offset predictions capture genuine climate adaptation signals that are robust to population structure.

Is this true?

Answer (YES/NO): NO